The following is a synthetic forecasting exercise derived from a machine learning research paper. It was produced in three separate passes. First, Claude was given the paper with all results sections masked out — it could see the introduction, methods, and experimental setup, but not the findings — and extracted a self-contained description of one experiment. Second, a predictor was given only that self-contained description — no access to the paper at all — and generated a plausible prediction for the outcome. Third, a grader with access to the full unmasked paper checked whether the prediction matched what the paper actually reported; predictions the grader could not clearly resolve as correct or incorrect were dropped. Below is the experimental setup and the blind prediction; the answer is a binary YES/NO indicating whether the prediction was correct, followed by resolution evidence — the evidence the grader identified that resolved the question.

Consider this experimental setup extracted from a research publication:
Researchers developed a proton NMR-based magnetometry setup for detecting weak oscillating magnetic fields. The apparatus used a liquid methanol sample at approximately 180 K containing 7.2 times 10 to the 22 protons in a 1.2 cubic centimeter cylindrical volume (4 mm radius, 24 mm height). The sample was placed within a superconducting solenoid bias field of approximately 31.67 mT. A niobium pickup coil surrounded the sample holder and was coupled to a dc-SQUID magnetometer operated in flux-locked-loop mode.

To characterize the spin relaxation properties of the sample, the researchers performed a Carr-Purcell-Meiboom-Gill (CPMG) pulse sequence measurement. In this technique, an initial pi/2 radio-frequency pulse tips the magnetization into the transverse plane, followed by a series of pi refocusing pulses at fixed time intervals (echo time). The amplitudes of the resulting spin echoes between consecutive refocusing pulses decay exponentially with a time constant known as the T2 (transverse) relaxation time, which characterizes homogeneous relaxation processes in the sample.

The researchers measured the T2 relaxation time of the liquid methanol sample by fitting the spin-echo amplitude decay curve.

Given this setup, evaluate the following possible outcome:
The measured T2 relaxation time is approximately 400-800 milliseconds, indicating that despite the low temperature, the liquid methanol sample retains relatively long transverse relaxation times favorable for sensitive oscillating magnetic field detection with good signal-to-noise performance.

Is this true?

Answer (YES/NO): YES